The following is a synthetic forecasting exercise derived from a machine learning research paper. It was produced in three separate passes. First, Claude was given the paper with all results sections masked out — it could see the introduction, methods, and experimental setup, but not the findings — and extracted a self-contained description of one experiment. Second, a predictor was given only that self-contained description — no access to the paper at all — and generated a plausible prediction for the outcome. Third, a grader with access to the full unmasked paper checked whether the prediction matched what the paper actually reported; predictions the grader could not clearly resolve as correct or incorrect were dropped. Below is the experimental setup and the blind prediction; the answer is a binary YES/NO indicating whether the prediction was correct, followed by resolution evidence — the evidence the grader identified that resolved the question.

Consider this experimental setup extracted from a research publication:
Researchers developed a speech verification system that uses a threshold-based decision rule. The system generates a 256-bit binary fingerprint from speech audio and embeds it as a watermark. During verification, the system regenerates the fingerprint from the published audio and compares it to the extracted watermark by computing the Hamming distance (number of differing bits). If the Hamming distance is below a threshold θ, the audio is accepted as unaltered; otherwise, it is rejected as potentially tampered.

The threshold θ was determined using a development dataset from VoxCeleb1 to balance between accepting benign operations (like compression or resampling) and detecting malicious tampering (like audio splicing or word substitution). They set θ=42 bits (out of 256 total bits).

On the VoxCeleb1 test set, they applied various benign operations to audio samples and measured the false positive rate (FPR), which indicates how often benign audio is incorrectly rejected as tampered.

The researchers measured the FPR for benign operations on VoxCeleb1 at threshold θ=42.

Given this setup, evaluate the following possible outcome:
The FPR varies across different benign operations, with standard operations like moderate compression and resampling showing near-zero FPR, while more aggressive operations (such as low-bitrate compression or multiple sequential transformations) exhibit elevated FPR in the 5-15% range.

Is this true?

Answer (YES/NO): NO